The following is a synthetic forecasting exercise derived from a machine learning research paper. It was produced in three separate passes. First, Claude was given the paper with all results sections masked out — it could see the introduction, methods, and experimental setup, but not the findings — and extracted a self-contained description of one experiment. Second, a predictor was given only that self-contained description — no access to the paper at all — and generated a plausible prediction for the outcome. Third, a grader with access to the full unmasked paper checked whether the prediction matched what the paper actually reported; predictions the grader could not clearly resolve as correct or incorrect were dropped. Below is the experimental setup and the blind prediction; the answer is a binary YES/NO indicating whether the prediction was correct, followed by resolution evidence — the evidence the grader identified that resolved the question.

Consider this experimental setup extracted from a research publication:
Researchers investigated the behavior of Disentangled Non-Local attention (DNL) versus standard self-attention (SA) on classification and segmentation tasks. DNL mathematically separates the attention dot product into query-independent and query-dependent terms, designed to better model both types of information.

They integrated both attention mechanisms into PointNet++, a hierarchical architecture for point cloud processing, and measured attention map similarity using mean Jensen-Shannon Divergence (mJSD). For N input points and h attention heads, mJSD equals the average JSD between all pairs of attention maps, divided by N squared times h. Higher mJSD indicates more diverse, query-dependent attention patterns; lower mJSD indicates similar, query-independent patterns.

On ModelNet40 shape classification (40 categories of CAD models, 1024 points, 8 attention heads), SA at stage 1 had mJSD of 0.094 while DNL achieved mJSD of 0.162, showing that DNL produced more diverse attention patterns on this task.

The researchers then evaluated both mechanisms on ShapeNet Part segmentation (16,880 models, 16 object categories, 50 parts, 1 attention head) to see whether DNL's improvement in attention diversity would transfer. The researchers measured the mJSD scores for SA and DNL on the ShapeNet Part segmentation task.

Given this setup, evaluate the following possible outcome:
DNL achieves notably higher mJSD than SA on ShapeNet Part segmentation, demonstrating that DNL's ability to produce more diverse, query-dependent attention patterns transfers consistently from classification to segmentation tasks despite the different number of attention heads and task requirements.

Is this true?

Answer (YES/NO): NO